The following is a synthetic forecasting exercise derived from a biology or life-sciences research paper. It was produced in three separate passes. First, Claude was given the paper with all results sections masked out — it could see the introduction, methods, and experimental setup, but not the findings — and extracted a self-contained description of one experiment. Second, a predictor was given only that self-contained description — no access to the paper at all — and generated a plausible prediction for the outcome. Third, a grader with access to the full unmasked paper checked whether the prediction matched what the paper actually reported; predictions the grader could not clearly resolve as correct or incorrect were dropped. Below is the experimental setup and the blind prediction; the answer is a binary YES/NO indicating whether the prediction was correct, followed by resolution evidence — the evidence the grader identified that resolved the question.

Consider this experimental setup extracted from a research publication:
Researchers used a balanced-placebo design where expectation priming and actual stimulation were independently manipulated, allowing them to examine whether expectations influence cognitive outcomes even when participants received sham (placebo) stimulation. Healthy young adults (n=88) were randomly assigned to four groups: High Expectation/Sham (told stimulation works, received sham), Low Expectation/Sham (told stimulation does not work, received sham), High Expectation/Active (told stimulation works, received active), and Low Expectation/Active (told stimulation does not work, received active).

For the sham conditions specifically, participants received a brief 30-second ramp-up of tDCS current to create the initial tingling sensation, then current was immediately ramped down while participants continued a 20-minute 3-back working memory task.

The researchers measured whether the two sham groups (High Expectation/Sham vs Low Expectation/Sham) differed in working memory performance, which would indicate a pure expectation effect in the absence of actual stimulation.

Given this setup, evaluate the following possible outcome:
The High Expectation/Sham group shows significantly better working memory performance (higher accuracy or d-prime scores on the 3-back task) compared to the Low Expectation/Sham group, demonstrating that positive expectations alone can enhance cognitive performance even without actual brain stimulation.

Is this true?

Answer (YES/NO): NO